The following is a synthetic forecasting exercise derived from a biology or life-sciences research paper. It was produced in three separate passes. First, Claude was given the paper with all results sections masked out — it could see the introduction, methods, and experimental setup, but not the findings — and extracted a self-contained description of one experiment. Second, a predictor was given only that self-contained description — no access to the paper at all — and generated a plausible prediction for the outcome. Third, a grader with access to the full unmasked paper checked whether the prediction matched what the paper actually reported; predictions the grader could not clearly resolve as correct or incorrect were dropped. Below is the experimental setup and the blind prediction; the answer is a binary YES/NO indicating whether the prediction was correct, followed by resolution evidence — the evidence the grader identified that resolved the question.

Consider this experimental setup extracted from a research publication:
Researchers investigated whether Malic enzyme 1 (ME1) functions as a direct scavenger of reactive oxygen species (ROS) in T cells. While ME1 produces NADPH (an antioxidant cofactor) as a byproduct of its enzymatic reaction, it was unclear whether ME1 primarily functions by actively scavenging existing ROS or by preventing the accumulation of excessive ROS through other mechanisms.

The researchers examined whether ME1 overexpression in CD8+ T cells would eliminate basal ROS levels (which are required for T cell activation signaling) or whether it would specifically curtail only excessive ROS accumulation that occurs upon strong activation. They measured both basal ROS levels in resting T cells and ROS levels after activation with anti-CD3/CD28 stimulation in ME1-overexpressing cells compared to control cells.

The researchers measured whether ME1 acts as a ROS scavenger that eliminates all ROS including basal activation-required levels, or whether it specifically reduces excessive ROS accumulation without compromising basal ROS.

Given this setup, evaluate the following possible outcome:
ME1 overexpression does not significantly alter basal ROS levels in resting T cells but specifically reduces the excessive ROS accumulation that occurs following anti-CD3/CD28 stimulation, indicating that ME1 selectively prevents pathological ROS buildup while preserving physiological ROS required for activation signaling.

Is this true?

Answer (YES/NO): NO